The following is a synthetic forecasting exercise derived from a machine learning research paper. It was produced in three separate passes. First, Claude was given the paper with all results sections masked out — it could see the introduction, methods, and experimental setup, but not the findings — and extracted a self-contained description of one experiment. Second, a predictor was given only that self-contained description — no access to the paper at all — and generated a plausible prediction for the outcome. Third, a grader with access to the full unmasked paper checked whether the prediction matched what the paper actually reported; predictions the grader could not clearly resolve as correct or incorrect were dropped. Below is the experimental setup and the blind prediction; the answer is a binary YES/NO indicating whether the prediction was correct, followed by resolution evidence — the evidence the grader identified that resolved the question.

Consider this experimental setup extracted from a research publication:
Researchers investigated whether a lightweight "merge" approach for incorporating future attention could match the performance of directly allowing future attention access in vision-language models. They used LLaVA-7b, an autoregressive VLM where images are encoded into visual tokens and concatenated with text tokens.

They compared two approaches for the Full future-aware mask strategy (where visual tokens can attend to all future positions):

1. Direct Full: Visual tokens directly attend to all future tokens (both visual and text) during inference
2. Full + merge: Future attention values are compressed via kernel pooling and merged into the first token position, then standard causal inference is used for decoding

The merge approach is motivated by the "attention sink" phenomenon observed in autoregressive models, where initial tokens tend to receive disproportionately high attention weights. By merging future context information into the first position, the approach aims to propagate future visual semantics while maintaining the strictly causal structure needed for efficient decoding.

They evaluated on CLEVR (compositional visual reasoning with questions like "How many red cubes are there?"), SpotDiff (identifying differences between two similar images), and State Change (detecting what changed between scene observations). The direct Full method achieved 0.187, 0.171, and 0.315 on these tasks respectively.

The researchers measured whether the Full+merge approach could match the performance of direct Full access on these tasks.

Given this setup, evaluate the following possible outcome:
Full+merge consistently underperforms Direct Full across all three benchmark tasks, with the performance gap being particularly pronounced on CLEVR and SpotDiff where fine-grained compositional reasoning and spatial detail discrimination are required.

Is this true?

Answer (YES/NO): NO